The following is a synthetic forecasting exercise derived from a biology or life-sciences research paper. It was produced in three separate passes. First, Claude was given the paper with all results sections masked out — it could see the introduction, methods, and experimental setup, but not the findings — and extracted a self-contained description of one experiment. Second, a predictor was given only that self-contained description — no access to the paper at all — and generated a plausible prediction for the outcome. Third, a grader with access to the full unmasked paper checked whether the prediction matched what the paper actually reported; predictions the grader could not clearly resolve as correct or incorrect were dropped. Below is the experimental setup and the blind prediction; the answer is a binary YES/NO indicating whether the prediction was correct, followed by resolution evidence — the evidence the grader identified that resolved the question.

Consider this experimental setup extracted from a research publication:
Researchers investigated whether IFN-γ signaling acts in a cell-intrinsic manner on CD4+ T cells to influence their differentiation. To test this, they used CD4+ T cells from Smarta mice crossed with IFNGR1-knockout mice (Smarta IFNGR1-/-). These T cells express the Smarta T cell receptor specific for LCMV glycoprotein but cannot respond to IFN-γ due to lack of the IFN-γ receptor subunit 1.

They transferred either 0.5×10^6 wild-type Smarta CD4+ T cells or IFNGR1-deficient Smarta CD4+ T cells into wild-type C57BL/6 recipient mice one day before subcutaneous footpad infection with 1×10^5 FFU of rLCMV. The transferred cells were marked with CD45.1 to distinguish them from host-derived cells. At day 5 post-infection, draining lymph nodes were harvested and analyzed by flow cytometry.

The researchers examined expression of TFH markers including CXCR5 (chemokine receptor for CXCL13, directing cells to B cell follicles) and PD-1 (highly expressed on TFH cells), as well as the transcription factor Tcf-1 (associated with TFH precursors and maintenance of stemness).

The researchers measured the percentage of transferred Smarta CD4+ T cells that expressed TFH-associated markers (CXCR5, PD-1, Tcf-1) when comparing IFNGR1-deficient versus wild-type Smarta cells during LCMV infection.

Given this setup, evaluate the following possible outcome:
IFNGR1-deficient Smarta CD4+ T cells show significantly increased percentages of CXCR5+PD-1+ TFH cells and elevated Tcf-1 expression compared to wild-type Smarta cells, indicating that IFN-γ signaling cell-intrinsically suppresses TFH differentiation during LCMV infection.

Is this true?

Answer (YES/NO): NO